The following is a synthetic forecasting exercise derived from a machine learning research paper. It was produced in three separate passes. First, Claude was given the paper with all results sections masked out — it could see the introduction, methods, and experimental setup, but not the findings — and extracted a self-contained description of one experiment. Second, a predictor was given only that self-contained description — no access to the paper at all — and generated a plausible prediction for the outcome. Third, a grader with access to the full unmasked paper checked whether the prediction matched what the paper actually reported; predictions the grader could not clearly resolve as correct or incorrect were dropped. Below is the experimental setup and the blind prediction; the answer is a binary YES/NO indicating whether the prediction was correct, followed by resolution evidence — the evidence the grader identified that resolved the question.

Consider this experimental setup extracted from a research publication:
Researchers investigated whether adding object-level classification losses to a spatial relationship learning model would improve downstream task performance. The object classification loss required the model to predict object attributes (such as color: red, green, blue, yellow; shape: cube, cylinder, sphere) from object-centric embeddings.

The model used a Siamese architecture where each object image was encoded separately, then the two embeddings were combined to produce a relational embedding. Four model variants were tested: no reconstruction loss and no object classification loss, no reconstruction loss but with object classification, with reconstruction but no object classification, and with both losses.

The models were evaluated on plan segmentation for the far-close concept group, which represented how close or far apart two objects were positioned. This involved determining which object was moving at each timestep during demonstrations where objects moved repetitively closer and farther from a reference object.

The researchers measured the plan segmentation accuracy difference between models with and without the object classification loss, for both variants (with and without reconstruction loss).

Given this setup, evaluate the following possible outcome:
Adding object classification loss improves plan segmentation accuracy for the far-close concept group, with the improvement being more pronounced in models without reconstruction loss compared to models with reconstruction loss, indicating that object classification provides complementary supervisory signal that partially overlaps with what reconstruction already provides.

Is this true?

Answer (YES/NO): NO